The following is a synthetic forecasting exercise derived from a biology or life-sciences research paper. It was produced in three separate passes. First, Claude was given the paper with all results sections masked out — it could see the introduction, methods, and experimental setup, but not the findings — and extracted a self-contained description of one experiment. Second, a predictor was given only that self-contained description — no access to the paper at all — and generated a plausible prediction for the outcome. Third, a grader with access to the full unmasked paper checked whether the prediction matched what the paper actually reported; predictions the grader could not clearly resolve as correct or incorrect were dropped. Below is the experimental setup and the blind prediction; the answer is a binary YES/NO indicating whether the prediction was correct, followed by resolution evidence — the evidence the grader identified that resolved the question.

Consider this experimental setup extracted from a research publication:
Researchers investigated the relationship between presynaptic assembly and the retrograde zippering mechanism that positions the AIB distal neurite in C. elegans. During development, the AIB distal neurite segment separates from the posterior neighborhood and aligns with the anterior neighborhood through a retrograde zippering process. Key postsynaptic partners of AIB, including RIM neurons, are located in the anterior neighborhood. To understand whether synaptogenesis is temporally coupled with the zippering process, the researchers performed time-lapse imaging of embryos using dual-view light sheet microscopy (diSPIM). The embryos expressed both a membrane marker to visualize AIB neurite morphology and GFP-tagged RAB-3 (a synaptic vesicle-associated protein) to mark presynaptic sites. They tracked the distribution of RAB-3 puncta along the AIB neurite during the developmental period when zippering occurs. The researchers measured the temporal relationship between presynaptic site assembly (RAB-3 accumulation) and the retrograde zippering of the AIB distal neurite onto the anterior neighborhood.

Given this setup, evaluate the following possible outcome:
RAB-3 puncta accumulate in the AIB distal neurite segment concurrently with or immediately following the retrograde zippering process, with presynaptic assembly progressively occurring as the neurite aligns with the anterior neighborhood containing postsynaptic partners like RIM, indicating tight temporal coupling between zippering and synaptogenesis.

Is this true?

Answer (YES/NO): YES